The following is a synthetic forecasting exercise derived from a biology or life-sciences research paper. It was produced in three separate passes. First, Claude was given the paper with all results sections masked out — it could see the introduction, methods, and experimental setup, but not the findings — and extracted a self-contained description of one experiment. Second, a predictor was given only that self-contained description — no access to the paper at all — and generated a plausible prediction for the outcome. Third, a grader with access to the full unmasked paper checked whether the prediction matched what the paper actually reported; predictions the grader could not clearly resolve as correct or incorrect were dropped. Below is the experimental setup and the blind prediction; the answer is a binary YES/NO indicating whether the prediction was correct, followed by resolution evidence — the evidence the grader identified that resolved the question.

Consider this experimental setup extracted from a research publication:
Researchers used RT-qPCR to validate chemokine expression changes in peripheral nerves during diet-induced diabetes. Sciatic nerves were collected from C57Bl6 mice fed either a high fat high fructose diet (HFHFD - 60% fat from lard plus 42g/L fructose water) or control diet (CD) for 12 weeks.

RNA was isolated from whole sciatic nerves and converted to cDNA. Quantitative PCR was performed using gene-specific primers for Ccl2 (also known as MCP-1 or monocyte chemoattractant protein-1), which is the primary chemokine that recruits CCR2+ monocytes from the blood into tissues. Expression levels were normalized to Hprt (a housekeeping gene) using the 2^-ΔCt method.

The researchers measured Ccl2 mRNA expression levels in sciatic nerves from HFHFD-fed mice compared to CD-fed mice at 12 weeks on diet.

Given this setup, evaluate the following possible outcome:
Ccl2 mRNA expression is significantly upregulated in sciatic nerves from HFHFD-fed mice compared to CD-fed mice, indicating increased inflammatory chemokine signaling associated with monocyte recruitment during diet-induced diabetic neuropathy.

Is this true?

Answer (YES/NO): YES